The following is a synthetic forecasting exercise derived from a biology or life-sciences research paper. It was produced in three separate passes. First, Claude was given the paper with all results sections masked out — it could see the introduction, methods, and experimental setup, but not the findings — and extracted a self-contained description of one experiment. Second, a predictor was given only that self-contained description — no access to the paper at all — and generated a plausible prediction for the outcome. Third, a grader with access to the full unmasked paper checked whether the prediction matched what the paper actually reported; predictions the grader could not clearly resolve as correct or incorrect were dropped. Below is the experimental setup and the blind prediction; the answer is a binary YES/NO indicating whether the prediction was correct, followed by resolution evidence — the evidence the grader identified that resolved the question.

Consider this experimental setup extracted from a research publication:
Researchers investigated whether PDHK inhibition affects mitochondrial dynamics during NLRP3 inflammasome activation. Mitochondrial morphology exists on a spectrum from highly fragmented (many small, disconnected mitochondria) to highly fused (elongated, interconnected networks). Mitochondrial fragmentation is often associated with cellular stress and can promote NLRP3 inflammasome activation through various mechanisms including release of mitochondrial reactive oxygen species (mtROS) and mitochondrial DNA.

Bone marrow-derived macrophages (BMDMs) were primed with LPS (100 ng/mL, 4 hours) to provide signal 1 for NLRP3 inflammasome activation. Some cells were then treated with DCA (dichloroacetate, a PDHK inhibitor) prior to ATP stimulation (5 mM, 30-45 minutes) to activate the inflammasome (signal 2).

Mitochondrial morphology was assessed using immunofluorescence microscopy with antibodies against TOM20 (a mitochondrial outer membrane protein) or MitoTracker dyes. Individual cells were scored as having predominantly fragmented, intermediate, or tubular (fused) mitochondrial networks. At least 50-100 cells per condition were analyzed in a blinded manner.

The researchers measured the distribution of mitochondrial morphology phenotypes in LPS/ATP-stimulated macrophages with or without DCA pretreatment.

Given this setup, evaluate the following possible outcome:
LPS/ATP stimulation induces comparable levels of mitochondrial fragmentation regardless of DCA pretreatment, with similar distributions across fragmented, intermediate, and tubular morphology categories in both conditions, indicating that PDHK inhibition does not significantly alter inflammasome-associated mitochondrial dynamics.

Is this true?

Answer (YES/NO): NO